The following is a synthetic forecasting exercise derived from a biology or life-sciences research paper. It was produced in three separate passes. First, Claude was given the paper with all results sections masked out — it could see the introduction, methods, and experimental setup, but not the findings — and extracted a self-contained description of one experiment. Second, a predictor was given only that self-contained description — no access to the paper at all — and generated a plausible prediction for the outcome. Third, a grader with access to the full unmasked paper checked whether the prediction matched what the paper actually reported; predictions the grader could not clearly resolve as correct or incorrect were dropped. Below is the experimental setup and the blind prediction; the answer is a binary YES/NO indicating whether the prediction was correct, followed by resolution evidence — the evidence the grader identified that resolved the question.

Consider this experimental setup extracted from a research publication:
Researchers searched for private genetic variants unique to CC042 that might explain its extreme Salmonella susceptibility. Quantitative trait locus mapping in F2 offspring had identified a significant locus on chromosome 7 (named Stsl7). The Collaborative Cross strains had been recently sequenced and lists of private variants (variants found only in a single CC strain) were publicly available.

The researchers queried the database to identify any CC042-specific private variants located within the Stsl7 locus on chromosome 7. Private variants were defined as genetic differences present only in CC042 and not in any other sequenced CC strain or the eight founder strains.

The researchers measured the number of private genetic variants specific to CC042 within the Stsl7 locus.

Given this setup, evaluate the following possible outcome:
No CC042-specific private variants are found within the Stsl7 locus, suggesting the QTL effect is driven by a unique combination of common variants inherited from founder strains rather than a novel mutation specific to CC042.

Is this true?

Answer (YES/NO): NO